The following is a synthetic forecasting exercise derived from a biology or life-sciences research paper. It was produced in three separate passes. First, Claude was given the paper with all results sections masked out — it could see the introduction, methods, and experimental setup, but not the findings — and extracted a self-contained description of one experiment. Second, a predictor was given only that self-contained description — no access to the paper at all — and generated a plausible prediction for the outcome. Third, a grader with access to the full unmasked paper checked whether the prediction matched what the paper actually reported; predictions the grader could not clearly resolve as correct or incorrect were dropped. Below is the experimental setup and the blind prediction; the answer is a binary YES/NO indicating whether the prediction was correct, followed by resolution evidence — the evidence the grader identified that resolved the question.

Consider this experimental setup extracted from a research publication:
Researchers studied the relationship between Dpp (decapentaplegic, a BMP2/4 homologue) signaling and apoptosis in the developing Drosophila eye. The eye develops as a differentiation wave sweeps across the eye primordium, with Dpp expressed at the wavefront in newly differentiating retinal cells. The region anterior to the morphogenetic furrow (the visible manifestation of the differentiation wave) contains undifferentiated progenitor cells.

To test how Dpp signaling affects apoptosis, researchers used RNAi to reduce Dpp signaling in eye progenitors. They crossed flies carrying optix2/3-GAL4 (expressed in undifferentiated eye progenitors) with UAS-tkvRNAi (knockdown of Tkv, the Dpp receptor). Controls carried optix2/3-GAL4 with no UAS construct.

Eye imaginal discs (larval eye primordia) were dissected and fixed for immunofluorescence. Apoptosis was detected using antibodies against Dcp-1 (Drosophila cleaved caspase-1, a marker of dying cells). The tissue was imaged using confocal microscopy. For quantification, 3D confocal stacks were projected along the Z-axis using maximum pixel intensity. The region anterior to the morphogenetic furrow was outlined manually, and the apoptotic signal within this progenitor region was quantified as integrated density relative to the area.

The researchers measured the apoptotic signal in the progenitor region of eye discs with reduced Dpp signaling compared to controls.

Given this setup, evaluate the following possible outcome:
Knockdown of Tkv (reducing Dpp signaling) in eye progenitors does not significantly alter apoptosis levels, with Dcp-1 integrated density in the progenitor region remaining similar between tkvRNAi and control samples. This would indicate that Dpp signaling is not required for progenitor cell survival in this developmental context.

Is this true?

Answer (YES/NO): NO